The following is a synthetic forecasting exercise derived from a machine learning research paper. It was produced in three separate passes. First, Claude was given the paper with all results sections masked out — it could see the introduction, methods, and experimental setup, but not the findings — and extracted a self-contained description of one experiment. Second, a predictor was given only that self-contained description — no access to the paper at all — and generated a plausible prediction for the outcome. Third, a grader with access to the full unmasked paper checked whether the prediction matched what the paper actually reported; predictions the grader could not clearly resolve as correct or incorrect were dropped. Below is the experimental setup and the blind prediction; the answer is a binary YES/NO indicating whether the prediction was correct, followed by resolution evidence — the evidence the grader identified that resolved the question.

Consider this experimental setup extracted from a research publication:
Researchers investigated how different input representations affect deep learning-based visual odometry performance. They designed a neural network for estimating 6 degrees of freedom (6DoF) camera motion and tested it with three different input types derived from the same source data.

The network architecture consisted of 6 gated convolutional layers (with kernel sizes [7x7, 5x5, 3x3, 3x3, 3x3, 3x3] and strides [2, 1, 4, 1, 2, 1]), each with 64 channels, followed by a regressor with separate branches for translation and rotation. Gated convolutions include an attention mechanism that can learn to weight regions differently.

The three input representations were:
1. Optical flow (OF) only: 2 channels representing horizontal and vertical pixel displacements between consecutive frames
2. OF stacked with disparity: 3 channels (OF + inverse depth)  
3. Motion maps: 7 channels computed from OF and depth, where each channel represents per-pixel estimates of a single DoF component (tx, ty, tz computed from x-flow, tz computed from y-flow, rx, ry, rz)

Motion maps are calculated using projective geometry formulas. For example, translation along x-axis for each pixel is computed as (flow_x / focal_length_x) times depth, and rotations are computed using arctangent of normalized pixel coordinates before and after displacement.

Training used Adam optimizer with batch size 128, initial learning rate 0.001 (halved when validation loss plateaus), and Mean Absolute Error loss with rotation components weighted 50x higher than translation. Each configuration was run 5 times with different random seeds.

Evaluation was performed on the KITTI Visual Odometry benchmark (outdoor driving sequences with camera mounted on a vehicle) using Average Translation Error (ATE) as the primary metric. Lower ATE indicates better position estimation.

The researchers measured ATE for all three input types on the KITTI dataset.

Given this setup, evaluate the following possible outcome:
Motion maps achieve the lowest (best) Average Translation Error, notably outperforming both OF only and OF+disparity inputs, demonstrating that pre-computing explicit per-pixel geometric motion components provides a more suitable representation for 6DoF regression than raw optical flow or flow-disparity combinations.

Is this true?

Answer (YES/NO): NO